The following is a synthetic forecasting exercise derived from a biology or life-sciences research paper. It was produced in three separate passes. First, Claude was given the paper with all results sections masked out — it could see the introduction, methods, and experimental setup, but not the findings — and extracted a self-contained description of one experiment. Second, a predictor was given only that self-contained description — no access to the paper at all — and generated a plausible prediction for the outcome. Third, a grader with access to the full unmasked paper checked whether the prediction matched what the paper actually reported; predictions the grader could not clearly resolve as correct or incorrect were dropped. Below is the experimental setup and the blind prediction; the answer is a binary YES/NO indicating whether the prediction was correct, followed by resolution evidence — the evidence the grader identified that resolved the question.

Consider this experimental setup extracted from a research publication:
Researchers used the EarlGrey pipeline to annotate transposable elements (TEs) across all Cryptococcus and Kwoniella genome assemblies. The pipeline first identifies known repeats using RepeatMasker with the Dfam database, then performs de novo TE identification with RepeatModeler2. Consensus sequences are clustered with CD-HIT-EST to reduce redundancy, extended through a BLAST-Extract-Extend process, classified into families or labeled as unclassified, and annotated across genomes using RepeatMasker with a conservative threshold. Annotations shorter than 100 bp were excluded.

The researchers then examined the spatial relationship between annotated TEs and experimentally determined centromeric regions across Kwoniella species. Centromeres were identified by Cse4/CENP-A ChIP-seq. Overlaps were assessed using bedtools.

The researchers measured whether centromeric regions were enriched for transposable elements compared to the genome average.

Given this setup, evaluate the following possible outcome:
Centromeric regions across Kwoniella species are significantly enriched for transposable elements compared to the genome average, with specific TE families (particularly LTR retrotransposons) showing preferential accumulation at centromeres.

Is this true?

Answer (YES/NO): NO